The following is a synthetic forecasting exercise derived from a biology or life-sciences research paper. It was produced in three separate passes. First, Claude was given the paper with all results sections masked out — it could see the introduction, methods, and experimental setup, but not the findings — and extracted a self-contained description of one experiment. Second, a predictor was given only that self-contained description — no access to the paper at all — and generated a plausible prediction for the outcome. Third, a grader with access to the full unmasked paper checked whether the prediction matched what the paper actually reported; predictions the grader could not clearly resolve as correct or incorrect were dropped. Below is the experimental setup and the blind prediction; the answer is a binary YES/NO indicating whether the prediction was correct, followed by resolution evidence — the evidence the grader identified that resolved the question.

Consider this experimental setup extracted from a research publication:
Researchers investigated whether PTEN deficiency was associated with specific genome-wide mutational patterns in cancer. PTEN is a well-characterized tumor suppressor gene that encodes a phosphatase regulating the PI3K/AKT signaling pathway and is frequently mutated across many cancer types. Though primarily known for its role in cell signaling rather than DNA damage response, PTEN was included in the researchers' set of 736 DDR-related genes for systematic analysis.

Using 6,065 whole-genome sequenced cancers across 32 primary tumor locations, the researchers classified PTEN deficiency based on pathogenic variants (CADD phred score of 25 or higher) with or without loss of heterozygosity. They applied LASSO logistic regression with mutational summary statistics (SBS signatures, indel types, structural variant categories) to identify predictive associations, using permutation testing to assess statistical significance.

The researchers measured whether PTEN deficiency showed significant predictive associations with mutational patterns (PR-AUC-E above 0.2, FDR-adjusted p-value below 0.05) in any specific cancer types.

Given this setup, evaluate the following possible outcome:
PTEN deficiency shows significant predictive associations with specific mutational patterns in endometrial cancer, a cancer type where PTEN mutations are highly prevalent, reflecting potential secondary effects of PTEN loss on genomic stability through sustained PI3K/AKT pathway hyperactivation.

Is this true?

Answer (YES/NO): YES